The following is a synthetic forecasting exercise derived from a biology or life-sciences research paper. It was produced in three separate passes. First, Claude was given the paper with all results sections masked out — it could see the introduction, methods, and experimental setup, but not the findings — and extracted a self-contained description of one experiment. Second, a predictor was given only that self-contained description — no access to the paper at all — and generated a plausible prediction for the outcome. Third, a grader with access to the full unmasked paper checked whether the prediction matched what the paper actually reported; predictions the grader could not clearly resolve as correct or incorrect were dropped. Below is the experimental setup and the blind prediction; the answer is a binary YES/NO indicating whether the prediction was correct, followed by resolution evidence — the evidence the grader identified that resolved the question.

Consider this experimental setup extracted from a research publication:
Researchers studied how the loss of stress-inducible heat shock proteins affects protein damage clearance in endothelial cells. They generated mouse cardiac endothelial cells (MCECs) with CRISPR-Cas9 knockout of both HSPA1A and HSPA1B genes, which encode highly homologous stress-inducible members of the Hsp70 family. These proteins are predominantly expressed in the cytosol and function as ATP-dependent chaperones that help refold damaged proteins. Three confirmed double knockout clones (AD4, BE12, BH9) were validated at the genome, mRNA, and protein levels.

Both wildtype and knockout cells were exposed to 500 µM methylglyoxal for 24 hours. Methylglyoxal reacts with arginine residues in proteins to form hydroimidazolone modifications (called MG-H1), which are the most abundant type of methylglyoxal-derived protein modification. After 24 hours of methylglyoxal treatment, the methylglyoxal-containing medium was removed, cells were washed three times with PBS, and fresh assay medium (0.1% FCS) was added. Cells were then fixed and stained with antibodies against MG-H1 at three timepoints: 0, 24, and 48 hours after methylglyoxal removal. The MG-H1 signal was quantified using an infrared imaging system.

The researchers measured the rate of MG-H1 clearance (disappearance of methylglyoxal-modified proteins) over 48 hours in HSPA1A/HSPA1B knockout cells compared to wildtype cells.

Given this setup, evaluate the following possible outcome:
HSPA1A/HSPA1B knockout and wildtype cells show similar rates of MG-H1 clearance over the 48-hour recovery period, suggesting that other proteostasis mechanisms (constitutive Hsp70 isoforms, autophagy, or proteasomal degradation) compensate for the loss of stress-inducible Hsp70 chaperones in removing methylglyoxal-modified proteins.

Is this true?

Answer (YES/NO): YES